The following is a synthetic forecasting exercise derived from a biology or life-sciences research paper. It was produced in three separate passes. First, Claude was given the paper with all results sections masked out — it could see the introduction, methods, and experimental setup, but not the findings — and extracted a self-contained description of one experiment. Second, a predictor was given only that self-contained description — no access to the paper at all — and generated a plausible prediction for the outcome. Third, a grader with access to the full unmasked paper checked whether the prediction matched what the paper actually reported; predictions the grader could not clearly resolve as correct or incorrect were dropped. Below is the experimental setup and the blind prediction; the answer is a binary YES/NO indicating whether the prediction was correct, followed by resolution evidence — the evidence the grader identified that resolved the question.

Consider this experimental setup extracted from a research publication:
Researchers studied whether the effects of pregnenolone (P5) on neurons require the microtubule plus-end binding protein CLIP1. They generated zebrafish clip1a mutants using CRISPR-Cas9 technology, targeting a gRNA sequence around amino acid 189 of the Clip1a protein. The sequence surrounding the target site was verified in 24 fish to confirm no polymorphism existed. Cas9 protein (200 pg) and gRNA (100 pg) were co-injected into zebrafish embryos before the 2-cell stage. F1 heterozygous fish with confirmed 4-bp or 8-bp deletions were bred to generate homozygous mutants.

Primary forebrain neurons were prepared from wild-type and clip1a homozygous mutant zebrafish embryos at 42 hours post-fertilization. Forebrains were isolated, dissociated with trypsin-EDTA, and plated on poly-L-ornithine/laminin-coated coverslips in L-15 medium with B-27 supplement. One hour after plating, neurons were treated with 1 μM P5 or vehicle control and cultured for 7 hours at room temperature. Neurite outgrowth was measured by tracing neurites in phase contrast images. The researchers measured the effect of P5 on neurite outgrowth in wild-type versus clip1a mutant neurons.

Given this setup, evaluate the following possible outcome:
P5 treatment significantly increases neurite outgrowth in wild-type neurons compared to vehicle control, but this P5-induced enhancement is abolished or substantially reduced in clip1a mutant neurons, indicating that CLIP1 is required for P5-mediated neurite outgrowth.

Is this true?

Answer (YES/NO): YES